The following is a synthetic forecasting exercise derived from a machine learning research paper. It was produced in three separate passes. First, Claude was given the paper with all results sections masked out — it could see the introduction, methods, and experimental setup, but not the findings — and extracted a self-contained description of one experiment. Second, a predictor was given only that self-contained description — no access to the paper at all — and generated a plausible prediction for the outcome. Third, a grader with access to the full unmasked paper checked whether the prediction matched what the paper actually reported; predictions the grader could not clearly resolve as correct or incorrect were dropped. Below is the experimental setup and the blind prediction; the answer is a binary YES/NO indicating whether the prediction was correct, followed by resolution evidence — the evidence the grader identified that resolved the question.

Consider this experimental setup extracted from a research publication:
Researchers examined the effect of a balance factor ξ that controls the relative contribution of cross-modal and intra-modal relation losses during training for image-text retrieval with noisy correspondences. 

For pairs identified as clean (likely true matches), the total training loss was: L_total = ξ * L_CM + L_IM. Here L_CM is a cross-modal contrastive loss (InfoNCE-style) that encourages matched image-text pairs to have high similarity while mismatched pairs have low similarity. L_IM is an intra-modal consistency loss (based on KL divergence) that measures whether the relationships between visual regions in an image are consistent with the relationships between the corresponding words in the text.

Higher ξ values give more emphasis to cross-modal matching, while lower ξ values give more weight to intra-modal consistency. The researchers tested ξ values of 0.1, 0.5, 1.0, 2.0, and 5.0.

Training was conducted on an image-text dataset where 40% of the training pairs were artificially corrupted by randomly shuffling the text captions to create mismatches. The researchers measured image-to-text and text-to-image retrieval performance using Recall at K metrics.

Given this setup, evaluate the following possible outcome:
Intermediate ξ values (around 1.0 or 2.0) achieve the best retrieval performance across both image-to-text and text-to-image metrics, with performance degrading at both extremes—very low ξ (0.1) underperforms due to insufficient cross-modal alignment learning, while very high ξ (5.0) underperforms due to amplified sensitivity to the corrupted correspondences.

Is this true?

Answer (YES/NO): NO